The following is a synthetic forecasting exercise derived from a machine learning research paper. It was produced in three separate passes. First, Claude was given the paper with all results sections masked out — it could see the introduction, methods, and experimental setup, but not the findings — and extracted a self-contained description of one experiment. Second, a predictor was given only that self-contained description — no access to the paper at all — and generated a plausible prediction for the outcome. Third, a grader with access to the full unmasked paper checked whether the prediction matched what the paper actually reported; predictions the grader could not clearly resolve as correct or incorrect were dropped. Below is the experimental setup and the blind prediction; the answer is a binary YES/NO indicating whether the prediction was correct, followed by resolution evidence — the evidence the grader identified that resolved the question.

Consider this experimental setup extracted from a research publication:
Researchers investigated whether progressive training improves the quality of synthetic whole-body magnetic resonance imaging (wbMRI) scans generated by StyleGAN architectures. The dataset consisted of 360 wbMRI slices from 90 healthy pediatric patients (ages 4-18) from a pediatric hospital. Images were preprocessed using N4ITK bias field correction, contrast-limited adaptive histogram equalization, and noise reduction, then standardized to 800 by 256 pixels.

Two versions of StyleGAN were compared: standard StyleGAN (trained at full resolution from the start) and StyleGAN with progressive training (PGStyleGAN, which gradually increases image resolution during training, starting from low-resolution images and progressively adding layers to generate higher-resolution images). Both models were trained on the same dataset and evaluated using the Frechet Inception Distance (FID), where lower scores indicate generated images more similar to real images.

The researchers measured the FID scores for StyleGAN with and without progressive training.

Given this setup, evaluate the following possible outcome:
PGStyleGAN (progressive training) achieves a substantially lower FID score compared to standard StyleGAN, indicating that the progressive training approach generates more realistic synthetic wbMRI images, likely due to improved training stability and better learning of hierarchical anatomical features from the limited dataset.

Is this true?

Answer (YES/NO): NO